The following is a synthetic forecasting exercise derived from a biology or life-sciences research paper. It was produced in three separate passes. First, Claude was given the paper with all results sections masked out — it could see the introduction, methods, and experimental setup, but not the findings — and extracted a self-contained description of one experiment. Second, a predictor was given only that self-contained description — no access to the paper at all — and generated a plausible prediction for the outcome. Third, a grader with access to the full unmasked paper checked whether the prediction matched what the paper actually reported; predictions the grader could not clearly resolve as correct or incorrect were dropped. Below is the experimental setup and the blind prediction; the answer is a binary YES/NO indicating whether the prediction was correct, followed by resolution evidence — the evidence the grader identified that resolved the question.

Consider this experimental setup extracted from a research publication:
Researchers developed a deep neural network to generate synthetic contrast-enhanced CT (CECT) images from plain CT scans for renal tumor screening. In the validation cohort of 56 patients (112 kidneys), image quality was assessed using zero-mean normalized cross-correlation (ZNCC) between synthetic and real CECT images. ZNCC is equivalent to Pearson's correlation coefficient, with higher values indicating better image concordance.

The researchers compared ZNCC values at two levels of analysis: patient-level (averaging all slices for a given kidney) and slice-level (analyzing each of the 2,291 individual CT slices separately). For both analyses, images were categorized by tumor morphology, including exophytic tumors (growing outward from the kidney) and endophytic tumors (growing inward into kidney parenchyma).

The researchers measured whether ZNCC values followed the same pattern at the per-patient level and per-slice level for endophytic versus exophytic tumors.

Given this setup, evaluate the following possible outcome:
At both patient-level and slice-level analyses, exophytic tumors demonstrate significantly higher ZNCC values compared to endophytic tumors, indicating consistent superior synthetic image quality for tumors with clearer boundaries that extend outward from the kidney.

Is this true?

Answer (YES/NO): NO